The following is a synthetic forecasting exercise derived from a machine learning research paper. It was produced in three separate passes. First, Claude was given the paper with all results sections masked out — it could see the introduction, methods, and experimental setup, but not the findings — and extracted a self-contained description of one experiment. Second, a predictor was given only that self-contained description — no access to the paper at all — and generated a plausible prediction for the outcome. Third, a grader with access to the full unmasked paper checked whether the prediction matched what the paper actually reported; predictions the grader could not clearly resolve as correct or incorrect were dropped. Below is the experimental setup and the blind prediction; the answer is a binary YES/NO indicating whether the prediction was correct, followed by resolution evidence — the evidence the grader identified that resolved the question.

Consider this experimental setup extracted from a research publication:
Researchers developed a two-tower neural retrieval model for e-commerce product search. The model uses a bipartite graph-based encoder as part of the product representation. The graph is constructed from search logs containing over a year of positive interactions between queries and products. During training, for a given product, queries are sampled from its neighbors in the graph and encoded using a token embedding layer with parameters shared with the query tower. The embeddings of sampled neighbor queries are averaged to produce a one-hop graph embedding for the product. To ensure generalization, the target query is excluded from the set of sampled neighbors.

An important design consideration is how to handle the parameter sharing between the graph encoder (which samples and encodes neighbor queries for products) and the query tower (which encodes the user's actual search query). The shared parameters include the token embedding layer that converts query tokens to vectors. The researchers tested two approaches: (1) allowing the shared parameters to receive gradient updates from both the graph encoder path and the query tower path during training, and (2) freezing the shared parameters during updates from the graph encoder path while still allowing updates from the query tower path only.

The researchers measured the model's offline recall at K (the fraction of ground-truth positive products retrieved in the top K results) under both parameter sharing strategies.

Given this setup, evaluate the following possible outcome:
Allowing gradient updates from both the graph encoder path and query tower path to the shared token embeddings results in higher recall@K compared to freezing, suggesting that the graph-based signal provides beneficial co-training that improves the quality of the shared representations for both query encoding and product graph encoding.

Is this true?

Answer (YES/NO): NO